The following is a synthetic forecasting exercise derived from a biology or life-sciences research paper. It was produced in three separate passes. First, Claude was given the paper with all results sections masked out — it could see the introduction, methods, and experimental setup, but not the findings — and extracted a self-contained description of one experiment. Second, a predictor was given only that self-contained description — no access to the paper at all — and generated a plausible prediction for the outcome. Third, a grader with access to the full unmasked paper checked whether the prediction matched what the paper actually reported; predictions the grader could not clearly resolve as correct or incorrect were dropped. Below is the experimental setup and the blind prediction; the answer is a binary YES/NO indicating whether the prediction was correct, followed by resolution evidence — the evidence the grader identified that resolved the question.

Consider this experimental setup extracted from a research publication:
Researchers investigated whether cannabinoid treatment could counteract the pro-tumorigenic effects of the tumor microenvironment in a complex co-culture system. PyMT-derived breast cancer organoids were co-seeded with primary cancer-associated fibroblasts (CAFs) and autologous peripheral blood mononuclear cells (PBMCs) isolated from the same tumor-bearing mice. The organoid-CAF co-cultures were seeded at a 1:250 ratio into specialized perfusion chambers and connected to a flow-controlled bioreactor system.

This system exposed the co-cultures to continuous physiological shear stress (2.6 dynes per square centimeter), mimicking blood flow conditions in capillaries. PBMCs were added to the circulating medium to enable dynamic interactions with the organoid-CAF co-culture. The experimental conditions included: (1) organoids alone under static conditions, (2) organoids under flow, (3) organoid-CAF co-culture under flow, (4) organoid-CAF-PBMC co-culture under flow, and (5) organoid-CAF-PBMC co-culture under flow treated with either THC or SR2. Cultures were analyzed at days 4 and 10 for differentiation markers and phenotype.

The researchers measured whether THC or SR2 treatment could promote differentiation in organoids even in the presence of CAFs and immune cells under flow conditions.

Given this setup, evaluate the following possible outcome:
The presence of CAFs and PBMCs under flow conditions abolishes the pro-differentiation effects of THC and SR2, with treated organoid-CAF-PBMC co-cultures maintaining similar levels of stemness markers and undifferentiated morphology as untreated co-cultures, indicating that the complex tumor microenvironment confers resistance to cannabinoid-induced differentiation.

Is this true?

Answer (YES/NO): NO